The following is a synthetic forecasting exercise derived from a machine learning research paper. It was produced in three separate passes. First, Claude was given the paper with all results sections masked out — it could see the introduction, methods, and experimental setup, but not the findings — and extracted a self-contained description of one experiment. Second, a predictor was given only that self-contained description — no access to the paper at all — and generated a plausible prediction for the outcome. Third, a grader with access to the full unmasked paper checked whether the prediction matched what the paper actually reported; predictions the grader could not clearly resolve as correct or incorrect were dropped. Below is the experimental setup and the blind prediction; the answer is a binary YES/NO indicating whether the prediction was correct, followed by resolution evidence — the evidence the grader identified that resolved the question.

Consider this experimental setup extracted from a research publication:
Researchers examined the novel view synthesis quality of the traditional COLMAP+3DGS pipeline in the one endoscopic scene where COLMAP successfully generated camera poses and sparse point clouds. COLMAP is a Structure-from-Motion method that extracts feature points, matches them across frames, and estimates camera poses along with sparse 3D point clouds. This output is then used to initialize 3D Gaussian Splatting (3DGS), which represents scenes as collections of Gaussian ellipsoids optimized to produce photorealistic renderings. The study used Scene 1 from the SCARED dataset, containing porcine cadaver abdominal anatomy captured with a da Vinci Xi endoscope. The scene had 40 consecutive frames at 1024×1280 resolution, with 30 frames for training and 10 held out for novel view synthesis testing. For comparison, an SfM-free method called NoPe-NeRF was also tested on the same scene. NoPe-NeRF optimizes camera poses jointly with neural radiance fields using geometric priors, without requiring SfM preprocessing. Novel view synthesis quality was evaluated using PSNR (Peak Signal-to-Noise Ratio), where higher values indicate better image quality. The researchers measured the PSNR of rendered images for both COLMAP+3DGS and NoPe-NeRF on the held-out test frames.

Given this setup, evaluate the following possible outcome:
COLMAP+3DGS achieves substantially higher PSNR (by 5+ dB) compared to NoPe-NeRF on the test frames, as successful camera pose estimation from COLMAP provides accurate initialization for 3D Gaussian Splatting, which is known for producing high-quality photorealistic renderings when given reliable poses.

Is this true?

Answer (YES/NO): NO